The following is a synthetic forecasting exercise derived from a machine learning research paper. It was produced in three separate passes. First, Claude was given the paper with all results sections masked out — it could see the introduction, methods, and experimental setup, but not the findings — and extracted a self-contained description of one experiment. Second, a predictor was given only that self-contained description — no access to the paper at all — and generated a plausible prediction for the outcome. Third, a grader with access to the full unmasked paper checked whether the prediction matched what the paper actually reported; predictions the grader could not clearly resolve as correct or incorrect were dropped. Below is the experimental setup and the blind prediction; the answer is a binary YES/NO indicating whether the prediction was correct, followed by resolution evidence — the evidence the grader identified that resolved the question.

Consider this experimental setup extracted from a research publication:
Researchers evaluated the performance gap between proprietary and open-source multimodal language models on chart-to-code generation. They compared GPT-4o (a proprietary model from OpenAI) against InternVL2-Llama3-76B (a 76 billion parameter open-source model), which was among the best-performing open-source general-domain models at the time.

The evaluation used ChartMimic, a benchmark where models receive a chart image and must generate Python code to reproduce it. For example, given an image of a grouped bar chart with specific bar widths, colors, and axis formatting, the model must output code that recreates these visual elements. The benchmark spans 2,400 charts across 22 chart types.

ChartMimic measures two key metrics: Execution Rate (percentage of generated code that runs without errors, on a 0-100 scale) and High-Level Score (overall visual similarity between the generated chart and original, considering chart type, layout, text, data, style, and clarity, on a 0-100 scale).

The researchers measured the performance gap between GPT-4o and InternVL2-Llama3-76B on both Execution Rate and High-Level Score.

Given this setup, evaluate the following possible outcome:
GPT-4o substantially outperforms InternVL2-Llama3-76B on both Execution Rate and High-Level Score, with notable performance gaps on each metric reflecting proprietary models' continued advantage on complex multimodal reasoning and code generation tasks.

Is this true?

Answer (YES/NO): YES